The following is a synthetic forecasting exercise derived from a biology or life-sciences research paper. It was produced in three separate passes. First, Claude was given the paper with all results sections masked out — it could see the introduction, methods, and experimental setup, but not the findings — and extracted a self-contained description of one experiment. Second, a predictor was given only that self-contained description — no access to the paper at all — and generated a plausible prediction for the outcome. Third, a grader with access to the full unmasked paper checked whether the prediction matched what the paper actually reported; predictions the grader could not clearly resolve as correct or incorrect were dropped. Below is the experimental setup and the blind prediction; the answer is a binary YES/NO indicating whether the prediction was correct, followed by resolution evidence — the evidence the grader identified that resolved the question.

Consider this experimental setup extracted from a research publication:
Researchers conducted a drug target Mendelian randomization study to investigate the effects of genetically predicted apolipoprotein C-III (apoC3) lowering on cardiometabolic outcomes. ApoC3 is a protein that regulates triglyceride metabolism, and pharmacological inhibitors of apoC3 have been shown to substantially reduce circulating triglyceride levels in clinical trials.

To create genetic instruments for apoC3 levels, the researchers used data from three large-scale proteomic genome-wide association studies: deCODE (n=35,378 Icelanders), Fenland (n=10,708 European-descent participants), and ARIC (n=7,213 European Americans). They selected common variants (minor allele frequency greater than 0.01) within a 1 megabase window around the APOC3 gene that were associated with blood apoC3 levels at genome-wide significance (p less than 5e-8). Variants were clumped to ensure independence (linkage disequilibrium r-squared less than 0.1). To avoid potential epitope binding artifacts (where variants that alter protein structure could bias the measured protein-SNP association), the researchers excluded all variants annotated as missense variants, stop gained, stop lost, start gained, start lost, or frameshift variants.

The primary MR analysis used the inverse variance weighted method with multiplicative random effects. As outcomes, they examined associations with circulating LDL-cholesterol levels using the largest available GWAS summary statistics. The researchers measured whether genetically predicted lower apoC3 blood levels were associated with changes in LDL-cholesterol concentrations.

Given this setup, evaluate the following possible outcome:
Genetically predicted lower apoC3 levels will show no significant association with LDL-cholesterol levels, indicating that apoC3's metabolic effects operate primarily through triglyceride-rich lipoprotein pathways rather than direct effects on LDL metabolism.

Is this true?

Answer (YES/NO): NO